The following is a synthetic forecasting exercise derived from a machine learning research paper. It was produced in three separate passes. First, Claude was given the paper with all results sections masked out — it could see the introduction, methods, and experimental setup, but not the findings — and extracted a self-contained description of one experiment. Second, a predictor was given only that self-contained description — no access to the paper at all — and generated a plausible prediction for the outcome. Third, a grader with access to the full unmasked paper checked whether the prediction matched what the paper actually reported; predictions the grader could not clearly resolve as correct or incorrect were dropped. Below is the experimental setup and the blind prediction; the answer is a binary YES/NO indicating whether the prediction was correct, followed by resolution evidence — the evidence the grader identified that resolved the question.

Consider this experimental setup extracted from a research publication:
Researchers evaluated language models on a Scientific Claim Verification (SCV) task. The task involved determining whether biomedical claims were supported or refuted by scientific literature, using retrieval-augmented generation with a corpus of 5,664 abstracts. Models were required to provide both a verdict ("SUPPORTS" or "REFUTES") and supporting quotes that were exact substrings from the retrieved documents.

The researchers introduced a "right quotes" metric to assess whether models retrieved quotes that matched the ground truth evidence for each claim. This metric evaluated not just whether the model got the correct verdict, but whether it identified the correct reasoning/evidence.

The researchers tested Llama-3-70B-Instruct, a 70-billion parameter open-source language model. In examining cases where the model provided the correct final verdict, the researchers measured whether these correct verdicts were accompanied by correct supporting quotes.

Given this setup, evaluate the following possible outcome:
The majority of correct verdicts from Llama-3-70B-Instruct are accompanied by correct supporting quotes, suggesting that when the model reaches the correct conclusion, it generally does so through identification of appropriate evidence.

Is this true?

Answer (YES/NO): NO